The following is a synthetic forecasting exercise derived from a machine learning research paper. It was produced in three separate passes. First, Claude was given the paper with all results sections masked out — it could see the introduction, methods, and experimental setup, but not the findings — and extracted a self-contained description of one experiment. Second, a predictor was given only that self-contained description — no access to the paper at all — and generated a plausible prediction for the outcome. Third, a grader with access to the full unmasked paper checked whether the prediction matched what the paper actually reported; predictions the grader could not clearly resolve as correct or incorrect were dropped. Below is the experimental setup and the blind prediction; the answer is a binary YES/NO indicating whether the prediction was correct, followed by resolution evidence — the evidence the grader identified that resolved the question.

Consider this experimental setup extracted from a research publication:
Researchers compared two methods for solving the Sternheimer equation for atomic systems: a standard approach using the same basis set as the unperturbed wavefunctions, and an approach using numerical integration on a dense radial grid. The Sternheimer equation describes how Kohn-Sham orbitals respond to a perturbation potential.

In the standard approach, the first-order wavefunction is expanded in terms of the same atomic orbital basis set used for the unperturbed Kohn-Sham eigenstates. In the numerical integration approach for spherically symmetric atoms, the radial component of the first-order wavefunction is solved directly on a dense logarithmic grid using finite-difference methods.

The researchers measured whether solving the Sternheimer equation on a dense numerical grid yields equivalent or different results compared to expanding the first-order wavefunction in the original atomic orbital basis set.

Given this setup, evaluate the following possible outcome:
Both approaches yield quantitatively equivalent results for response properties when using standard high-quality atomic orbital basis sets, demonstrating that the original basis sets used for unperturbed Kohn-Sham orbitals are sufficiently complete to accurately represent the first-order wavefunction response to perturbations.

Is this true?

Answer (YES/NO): NO